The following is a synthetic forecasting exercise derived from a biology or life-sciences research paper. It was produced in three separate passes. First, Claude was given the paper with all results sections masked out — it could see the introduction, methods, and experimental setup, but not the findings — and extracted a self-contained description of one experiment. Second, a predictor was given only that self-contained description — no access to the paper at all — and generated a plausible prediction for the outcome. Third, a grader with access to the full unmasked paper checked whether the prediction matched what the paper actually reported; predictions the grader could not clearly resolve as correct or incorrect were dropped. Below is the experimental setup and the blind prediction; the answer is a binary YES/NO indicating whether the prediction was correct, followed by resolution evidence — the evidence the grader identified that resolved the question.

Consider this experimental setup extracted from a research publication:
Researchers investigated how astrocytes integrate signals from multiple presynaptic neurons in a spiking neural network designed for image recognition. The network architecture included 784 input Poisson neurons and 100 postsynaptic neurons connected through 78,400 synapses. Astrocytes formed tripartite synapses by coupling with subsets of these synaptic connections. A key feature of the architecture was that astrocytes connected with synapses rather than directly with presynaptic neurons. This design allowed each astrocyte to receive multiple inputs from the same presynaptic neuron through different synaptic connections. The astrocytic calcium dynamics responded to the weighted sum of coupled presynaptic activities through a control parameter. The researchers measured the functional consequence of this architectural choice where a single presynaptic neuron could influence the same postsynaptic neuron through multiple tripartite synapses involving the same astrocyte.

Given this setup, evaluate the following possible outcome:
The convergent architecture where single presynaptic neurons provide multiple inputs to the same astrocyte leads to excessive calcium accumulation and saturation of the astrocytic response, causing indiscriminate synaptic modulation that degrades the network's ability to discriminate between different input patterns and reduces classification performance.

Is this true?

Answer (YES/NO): NO